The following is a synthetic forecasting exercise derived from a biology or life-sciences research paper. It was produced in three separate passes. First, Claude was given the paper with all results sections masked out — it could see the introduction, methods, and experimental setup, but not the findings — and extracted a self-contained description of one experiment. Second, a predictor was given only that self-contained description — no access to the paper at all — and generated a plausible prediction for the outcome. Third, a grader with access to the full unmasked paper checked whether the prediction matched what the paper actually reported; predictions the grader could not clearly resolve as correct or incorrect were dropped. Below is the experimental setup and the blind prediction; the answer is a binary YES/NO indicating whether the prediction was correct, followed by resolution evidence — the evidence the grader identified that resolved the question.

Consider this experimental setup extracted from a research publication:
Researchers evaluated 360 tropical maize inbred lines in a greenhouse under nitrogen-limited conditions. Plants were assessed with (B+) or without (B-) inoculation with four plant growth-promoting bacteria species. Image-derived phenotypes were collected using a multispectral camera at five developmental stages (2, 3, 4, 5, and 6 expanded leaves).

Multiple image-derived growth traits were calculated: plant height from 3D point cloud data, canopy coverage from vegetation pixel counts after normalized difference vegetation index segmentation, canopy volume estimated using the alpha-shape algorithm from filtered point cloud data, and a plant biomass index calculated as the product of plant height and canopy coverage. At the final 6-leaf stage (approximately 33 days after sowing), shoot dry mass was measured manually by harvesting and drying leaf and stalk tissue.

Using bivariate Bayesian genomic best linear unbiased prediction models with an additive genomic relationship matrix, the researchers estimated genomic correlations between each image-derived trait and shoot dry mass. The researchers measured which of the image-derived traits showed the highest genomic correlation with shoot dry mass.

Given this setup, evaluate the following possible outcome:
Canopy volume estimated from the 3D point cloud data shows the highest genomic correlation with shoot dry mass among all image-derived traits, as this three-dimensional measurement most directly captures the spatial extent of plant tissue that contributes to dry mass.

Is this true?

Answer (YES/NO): NO